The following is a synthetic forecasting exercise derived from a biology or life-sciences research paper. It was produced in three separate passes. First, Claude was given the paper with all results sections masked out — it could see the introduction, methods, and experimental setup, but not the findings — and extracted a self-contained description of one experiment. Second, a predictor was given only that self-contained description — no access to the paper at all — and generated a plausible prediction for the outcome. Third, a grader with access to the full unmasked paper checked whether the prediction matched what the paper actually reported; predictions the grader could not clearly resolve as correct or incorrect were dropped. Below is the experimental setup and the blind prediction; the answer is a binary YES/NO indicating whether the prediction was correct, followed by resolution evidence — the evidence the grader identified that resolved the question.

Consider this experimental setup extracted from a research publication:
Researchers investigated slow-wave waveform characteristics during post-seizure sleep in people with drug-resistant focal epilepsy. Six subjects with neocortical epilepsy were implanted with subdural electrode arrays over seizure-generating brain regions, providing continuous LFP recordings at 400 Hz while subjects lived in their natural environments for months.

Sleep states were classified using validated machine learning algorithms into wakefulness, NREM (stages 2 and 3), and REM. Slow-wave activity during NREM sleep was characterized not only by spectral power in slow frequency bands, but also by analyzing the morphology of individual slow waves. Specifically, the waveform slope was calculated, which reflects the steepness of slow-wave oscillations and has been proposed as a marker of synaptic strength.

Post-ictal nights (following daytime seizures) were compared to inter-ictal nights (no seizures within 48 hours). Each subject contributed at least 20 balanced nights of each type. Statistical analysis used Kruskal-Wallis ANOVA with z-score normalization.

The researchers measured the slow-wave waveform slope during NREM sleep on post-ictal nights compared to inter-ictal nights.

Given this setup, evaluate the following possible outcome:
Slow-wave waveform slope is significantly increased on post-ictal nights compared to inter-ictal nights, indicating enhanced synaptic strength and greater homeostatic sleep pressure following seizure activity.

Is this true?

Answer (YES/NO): YES